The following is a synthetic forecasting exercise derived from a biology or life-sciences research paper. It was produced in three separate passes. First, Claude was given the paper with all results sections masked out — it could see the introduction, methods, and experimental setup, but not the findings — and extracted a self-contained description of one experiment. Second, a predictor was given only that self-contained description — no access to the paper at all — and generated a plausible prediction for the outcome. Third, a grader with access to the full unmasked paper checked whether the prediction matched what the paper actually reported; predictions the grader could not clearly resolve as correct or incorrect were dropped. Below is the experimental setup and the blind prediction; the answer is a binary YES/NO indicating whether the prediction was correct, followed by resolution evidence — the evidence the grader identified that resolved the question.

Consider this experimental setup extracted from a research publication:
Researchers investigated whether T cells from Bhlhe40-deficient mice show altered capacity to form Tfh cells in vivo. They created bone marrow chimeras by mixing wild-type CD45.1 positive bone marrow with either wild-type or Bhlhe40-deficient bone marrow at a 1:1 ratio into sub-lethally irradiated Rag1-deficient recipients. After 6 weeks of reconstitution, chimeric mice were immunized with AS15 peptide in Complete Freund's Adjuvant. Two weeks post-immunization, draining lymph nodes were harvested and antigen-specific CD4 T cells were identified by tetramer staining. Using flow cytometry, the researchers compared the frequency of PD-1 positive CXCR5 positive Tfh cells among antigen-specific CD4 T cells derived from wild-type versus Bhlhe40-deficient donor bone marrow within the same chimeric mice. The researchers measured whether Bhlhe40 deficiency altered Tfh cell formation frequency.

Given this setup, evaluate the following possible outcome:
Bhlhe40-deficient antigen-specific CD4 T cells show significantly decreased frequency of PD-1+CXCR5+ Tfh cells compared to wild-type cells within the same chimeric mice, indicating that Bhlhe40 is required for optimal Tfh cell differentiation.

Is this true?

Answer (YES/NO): NO